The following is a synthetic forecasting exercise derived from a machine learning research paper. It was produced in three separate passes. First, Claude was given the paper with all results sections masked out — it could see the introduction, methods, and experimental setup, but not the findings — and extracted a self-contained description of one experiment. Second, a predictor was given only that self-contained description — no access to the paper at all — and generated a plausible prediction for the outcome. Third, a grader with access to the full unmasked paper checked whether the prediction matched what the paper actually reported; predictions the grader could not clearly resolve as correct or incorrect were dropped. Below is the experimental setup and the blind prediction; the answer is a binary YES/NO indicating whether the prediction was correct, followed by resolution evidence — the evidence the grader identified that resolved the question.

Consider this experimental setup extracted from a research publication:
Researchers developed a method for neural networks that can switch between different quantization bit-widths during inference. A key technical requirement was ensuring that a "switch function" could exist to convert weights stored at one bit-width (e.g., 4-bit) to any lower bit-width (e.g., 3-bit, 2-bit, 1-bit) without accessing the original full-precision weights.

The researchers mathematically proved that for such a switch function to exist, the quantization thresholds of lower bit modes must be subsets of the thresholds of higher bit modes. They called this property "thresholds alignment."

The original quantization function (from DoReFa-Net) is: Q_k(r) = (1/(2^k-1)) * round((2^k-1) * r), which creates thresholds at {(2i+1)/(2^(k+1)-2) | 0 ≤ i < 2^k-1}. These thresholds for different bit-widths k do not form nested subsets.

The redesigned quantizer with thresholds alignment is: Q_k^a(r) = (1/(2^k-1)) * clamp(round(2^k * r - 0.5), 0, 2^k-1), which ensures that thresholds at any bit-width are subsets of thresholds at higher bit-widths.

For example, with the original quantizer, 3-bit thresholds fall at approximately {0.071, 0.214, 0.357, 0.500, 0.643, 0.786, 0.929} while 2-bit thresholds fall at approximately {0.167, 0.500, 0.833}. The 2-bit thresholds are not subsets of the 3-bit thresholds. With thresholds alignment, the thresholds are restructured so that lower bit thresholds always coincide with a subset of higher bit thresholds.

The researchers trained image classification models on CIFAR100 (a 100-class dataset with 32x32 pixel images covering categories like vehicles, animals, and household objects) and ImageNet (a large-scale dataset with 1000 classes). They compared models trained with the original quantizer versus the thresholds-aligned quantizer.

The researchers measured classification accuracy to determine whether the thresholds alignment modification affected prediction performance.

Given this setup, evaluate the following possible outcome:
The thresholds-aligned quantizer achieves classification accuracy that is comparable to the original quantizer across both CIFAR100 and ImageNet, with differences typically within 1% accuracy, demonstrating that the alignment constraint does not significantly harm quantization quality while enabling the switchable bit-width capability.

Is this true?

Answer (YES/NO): YES